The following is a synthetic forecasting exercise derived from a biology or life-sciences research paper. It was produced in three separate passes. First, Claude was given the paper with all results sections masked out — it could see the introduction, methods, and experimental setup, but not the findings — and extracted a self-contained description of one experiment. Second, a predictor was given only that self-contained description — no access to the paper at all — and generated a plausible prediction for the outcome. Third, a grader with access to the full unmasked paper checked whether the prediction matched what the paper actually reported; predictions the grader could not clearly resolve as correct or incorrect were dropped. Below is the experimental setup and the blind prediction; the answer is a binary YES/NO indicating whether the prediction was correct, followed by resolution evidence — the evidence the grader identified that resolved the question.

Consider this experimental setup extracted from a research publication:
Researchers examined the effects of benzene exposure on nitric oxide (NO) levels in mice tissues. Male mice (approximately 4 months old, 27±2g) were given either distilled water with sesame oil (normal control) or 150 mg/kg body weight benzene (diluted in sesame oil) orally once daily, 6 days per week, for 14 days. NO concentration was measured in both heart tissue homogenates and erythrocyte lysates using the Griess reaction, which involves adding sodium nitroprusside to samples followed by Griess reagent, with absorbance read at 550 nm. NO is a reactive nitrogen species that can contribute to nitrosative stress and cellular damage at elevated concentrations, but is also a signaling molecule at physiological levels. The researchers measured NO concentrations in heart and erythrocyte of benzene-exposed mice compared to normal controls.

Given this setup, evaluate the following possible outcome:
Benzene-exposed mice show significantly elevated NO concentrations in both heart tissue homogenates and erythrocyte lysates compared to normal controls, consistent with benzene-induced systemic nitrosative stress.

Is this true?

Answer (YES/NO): YES